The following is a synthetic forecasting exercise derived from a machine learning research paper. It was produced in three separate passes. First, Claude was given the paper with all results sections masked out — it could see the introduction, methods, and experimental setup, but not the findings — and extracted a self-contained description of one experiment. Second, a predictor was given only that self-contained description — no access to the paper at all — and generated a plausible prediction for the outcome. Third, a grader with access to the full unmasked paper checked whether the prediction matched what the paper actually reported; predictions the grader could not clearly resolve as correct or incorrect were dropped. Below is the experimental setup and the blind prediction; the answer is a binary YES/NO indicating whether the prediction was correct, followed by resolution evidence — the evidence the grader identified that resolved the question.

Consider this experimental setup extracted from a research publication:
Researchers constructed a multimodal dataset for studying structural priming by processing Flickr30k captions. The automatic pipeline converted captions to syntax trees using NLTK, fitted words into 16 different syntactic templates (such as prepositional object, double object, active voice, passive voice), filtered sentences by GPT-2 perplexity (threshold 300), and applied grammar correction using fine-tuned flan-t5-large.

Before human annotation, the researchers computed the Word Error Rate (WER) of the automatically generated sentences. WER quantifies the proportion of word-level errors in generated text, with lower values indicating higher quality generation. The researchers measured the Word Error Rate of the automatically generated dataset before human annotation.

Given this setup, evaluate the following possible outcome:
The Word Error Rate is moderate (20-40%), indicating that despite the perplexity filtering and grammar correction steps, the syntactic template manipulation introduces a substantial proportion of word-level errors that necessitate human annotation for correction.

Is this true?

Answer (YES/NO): NO